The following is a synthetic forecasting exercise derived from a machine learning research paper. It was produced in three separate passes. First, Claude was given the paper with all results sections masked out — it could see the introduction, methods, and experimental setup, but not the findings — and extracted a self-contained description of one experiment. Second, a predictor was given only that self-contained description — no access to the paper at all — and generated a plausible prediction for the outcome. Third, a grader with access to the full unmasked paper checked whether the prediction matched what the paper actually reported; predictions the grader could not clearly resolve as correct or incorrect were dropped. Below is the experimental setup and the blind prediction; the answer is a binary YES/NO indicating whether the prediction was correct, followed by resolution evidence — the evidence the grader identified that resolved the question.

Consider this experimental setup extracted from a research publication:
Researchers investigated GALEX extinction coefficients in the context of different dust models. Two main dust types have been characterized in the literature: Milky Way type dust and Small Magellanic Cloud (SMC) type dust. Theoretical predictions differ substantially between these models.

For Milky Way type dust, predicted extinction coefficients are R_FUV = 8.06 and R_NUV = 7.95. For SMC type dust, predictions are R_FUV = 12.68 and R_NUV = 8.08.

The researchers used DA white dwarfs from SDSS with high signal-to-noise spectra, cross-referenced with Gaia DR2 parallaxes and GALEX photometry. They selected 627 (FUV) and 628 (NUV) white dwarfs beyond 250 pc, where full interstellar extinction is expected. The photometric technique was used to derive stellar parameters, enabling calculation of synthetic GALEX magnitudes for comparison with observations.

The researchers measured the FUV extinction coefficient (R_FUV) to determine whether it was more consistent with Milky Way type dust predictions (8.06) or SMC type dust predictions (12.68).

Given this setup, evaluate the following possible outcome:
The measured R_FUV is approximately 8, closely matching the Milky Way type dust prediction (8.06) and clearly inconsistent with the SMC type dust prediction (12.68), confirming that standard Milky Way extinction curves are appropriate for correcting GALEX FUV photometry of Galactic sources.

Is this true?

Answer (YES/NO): YES